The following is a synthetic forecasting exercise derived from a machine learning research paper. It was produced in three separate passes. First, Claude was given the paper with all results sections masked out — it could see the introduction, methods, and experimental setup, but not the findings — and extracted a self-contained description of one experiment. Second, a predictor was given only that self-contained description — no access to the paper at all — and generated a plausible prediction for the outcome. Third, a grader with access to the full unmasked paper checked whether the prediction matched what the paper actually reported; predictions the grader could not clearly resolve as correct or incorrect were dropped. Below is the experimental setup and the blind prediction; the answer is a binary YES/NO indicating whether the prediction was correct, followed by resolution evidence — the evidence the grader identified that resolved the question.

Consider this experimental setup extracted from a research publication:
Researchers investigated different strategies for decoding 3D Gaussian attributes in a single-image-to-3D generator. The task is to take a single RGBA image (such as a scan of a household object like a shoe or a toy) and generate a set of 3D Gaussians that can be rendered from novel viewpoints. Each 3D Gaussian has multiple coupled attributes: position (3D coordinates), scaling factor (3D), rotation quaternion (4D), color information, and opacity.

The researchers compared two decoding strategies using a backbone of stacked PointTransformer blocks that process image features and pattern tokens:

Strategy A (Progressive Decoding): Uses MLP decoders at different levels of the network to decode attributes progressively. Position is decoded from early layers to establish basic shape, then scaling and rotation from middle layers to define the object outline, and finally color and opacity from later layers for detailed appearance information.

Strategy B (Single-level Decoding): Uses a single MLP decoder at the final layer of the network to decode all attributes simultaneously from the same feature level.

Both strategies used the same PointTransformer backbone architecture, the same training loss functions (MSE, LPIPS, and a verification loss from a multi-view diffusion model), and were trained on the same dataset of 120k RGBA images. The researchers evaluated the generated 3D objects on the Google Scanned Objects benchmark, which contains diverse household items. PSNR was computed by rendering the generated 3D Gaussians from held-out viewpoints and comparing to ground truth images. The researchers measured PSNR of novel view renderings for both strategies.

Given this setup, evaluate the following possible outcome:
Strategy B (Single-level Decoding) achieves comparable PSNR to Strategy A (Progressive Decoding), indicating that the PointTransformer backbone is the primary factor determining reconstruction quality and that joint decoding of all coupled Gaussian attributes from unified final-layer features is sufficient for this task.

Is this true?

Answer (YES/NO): NO